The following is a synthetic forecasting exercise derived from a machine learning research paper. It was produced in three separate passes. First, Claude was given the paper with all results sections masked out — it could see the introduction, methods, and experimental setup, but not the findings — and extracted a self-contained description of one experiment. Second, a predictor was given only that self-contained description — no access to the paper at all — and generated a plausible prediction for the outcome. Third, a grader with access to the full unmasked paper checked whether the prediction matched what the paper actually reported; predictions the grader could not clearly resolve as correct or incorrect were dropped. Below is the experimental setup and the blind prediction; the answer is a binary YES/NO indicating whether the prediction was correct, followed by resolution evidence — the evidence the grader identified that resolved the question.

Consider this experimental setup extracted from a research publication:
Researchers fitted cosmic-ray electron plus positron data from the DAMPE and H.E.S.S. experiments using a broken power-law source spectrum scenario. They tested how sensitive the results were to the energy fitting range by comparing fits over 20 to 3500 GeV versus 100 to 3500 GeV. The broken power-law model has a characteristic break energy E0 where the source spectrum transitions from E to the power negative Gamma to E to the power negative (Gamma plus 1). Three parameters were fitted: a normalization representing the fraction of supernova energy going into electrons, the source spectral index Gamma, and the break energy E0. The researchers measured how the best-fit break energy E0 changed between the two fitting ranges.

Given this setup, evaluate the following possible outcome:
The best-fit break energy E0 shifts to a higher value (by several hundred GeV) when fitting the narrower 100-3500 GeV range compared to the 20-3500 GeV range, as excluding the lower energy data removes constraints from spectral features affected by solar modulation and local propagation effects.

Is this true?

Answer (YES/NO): NO